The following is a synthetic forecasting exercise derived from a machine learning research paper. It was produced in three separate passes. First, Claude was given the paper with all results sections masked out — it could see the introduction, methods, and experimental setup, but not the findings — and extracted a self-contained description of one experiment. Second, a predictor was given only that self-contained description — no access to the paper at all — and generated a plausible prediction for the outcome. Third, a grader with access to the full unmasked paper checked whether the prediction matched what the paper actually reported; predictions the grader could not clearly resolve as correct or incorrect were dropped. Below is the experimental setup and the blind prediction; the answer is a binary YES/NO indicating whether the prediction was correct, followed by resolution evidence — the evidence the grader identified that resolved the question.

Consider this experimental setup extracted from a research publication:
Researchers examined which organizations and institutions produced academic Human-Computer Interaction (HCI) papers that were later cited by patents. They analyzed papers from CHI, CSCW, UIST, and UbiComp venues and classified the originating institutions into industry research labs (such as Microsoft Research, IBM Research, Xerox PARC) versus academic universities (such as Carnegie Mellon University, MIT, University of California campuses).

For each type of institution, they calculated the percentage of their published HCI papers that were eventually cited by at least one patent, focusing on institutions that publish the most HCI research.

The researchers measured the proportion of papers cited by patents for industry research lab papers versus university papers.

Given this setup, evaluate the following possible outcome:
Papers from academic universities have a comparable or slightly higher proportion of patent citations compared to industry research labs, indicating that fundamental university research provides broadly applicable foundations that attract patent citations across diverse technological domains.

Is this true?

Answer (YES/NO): NO